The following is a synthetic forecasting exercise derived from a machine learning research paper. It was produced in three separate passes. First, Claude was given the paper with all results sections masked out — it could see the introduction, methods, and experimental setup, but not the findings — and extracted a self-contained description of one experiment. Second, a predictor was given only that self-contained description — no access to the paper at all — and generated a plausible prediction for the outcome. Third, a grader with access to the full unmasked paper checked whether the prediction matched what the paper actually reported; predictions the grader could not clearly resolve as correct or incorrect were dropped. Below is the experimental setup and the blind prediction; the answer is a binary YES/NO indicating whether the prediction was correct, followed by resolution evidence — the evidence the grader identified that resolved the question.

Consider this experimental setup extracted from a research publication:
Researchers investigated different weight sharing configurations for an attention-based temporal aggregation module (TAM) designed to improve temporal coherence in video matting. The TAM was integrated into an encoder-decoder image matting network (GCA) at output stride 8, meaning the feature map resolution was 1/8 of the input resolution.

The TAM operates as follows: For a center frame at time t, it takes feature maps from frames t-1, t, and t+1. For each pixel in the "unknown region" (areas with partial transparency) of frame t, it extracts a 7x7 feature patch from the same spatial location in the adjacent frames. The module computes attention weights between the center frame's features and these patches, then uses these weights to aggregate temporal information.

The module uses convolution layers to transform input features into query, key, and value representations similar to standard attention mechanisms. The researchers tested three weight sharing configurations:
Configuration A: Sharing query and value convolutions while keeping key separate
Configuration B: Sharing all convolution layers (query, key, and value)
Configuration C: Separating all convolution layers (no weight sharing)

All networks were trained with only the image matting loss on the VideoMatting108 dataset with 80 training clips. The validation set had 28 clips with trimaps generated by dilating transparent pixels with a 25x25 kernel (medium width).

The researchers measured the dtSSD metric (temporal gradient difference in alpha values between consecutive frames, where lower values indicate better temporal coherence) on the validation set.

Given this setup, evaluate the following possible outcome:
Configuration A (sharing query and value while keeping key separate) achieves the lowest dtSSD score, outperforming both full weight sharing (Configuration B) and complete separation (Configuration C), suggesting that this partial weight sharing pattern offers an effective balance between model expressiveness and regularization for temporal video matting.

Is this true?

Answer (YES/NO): YES